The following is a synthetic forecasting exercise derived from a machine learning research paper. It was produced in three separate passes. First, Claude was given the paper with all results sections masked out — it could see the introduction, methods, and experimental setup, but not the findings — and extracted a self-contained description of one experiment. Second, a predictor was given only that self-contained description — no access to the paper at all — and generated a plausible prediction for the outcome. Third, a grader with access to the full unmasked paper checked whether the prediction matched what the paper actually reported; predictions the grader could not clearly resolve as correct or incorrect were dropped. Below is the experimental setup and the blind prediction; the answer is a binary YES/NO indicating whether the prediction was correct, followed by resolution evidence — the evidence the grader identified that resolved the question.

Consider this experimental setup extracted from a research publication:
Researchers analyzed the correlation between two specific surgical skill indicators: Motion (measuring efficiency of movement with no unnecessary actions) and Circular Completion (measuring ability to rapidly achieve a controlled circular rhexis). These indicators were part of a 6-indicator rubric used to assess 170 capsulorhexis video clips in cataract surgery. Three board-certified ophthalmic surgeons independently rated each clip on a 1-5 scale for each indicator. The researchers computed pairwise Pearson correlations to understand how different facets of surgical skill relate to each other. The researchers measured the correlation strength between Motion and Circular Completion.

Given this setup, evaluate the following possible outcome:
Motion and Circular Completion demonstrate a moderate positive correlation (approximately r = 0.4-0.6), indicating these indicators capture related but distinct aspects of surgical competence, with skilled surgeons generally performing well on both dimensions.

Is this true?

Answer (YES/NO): NO